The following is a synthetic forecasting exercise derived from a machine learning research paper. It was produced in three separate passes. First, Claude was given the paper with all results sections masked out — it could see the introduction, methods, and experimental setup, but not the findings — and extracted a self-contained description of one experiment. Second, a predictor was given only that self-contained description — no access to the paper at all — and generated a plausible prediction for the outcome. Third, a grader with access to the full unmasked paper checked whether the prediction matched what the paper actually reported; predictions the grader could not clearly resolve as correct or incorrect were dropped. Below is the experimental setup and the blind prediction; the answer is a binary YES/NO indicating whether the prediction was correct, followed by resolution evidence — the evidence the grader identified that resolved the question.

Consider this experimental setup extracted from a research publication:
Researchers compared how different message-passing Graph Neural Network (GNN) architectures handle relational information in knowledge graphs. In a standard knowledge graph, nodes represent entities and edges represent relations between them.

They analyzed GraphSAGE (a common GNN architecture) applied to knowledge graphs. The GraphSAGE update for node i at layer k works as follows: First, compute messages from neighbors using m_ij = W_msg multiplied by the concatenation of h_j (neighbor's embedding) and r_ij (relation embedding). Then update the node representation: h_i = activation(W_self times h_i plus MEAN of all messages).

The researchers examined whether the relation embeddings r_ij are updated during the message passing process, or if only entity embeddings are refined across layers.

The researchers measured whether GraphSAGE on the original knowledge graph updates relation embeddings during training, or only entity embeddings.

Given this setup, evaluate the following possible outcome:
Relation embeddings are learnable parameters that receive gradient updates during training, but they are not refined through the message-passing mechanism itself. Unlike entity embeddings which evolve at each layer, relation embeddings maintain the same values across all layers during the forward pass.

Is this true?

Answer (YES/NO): NO